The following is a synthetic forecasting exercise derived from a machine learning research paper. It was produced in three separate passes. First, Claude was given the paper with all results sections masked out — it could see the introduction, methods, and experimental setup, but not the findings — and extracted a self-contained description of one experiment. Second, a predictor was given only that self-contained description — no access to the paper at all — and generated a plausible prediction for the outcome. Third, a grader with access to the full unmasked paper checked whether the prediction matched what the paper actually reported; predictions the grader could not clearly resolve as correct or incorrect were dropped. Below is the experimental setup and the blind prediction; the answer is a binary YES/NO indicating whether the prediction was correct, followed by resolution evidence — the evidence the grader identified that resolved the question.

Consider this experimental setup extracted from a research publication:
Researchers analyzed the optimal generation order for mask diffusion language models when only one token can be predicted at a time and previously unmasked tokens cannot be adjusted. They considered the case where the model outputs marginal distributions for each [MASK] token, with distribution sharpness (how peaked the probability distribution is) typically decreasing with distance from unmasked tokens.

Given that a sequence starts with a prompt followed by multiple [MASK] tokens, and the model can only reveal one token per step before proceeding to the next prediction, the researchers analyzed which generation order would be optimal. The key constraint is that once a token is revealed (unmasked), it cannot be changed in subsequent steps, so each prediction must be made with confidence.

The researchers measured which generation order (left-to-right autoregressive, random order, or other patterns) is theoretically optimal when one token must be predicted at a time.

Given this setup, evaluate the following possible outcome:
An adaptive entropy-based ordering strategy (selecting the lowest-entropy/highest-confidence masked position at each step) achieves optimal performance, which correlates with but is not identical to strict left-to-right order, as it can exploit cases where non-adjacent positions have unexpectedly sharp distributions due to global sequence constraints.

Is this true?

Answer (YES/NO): NO